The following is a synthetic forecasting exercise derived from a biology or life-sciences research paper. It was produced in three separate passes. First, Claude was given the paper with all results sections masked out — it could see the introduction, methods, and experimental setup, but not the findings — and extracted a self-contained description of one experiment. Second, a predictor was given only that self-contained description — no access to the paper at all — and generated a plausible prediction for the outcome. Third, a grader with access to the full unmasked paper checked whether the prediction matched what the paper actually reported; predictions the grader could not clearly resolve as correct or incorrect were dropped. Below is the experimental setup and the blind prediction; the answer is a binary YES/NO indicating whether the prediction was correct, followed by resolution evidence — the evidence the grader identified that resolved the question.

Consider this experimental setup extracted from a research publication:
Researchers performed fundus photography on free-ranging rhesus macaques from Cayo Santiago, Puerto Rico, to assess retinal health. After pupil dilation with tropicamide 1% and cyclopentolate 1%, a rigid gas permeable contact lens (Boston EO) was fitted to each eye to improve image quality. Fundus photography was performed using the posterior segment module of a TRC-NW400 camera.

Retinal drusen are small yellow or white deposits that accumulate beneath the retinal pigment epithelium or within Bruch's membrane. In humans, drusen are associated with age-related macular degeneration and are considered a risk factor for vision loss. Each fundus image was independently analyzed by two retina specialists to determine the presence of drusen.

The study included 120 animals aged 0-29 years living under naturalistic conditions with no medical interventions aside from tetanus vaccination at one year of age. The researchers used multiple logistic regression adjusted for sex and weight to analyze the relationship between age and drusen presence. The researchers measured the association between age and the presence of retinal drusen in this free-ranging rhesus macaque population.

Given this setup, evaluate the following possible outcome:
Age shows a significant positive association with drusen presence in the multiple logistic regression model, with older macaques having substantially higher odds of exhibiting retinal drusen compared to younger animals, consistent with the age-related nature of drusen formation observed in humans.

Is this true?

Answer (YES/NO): YES